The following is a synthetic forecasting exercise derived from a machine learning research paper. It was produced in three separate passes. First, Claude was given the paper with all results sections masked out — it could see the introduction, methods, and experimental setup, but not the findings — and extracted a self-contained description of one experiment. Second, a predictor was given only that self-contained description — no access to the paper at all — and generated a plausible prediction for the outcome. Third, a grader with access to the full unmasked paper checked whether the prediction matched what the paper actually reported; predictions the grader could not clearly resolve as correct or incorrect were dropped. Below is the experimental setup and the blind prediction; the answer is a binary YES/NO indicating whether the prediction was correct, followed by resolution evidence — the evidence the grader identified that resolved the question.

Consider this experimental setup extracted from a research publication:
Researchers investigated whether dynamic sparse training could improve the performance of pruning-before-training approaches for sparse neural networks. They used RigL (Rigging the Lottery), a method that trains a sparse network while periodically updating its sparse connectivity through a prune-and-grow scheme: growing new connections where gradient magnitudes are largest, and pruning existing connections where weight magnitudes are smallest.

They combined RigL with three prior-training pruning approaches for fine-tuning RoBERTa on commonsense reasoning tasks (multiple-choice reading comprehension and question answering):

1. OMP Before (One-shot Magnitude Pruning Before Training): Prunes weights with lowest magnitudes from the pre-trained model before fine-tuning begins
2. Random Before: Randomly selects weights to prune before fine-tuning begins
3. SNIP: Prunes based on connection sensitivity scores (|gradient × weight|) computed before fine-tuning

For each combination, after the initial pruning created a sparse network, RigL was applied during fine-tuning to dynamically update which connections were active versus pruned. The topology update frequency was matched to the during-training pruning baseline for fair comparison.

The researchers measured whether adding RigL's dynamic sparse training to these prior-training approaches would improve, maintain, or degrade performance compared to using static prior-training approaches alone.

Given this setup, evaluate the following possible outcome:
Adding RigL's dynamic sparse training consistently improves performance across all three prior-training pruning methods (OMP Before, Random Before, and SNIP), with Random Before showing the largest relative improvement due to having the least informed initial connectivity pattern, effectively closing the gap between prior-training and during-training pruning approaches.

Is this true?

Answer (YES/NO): NO